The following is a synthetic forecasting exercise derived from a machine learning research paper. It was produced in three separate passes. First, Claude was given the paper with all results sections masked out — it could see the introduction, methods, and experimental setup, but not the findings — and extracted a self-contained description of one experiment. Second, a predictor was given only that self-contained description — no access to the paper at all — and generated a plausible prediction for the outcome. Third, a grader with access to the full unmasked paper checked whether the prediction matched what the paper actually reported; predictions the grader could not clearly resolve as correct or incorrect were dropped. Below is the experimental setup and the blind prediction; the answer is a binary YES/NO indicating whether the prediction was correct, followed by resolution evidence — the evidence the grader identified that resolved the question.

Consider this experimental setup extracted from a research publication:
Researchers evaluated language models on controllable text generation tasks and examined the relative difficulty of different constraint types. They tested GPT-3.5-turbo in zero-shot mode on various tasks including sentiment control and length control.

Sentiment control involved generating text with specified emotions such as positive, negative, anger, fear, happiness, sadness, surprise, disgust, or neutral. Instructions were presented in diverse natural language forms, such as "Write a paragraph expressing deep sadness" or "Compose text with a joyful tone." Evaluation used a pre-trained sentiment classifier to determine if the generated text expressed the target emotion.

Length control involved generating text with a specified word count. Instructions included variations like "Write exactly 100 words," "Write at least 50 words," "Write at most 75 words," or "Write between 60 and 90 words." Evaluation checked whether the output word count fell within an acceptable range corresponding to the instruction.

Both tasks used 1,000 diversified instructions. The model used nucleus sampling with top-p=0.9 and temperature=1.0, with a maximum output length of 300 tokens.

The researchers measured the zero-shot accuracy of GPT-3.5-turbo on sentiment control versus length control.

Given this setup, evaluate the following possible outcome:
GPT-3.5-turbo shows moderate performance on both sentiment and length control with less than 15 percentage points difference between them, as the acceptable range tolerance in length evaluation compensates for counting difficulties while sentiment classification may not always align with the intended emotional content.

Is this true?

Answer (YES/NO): NO